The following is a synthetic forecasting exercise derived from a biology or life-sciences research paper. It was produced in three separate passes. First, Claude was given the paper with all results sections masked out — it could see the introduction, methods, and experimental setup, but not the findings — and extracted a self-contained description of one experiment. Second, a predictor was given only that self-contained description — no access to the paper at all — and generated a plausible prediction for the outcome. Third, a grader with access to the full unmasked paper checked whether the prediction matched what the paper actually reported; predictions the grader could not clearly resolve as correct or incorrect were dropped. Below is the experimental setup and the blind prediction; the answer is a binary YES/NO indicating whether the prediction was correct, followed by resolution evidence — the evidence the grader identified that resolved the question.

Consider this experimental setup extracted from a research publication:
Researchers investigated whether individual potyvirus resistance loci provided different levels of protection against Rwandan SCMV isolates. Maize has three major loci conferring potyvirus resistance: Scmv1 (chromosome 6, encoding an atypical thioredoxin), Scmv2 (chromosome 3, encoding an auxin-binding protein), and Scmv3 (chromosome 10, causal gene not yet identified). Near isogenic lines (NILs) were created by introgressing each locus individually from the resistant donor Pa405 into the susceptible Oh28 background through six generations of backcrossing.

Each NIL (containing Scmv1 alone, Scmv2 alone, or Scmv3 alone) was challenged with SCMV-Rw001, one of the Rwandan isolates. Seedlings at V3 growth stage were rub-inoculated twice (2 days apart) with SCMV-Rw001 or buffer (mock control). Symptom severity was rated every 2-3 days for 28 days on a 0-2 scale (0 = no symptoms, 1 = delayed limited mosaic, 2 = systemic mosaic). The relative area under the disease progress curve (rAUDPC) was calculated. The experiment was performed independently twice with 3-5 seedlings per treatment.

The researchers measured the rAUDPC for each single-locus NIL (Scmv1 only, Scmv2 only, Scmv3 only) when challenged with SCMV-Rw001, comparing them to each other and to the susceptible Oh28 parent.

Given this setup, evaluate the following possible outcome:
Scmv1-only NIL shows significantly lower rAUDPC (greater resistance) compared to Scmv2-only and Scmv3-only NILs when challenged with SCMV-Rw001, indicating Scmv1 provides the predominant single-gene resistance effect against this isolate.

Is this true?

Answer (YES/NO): NO